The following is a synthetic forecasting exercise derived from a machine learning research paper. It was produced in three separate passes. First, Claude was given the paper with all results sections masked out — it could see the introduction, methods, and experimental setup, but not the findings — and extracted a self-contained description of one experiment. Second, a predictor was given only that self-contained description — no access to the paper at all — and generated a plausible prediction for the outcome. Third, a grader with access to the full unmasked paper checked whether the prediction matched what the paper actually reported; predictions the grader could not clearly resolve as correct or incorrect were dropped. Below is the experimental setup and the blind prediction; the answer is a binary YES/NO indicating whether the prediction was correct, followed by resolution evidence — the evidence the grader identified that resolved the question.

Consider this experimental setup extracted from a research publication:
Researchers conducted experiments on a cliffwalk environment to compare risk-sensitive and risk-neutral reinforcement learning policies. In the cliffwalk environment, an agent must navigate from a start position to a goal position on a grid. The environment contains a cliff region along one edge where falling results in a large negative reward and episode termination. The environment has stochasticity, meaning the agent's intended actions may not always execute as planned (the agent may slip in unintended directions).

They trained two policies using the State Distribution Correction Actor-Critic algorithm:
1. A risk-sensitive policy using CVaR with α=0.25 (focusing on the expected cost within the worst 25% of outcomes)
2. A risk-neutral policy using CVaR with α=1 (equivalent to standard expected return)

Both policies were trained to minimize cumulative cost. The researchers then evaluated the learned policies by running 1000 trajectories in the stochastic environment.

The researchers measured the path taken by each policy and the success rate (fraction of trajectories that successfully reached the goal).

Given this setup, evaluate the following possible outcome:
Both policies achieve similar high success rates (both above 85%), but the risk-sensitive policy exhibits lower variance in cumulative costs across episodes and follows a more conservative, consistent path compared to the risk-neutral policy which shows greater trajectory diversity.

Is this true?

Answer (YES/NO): NO